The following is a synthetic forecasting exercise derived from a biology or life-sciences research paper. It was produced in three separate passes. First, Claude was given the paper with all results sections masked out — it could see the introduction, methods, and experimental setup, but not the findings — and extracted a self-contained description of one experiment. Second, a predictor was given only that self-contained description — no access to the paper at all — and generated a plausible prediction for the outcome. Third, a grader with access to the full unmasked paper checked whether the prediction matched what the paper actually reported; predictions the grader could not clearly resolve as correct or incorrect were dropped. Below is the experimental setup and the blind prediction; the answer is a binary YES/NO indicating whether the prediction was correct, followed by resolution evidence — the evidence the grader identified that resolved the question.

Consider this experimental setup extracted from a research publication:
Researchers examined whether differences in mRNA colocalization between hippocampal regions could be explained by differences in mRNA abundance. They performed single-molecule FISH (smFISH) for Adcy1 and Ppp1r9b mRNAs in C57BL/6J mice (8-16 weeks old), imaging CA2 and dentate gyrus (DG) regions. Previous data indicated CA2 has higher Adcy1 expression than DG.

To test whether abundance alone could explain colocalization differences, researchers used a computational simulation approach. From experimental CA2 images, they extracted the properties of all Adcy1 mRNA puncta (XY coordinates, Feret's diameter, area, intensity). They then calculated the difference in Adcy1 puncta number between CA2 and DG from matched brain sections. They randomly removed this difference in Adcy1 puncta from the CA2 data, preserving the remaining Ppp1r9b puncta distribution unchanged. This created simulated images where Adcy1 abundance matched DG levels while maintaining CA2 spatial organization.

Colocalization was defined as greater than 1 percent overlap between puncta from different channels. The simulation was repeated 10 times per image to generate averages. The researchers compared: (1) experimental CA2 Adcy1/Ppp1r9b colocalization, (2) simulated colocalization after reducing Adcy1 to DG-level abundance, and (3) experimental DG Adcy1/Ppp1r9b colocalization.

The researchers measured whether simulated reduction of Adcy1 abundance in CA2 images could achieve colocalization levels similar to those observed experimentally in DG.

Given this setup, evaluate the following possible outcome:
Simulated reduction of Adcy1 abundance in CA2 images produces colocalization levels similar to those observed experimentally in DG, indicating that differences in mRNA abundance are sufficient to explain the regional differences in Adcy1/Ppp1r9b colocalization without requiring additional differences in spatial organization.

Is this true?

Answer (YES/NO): NO